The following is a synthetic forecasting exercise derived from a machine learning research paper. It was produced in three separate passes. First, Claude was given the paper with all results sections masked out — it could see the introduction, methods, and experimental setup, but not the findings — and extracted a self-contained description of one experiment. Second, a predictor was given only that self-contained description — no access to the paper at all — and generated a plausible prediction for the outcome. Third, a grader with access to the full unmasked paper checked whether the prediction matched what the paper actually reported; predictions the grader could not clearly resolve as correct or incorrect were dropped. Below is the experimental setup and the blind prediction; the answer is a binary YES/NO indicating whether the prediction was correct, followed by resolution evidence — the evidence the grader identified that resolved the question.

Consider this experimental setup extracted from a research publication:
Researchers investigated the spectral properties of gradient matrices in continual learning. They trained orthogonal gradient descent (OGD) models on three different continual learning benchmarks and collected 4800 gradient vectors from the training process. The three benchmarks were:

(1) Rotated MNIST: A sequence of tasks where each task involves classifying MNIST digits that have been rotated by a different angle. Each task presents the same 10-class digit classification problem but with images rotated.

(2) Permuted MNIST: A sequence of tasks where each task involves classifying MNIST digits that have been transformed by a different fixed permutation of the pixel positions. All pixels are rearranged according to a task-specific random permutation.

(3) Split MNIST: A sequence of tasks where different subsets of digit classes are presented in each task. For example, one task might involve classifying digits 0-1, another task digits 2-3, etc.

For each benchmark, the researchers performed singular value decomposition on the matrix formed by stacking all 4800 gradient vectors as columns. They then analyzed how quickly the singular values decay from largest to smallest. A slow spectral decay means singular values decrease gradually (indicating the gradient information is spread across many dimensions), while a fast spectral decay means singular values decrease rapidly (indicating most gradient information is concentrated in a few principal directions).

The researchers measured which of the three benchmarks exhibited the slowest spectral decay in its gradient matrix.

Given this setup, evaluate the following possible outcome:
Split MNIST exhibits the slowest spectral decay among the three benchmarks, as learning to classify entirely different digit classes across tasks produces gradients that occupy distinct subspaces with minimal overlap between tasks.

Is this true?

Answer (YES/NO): NO